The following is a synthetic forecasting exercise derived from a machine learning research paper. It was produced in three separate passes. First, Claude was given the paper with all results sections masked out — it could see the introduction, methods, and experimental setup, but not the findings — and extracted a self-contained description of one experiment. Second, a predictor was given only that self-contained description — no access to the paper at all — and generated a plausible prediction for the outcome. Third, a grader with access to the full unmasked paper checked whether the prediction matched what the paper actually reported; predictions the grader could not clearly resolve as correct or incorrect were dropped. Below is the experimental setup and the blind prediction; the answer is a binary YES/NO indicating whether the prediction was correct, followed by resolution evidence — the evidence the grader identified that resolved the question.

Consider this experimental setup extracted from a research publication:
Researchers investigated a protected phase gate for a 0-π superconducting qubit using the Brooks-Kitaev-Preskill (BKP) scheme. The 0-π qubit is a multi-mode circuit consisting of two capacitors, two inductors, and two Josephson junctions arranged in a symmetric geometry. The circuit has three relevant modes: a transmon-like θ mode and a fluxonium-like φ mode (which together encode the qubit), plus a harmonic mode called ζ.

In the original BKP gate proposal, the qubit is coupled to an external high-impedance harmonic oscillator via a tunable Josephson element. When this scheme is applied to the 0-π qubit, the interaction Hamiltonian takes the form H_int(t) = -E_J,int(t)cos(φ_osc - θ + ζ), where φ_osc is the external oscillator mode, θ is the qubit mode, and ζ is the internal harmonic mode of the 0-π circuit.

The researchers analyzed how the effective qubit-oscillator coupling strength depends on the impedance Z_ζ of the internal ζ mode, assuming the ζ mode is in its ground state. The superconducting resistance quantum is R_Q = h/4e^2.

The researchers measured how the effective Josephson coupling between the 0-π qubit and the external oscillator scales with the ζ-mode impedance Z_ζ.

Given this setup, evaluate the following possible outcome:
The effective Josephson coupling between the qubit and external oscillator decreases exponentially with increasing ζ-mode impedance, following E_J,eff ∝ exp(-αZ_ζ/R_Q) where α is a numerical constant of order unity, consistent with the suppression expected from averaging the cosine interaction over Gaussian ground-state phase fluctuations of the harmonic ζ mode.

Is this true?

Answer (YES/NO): YES